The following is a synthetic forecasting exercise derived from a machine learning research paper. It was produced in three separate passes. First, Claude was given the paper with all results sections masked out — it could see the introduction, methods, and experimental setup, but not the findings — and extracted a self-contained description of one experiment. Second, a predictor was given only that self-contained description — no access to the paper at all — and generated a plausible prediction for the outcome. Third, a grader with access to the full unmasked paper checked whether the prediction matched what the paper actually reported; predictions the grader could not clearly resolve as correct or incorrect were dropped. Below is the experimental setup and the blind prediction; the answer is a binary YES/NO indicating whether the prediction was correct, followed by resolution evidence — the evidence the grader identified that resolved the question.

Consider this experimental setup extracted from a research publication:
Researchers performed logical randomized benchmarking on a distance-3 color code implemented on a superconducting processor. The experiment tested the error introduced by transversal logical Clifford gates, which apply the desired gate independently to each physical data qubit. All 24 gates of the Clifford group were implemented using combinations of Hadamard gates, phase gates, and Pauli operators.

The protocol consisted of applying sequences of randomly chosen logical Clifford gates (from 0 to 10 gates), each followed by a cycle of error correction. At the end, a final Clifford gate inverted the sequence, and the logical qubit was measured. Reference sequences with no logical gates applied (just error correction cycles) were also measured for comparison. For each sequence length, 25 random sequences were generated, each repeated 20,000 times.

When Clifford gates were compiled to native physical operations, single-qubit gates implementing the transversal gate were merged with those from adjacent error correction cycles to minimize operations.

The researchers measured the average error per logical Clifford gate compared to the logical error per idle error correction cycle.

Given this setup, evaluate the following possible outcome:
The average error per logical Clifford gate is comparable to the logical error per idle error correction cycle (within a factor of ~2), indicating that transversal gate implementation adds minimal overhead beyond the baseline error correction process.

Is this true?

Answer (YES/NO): NO